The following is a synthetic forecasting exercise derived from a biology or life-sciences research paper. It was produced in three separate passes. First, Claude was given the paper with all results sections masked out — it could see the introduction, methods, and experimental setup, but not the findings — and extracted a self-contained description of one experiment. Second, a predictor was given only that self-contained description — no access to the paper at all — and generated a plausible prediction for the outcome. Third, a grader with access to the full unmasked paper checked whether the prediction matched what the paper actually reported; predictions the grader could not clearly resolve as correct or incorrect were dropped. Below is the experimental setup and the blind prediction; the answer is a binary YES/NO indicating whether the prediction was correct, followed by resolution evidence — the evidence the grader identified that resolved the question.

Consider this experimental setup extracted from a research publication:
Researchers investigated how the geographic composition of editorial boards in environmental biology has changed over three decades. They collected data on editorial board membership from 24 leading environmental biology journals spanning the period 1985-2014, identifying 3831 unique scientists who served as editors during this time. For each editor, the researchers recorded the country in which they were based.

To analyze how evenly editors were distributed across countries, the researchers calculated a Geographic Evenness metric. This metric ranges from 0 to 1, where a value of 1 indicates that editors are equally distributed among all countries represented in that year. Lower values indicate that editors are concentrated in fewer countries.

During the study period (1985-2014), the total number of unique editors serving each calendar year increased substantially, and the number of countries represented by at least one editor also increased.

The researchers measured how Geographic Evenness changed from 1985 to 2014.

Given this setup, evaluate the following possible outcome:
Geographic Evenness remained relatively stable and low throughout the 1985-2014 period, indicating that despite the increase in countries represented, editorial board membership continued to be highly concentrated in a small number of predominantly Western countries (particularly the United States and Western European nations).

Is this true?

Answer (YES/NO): NO